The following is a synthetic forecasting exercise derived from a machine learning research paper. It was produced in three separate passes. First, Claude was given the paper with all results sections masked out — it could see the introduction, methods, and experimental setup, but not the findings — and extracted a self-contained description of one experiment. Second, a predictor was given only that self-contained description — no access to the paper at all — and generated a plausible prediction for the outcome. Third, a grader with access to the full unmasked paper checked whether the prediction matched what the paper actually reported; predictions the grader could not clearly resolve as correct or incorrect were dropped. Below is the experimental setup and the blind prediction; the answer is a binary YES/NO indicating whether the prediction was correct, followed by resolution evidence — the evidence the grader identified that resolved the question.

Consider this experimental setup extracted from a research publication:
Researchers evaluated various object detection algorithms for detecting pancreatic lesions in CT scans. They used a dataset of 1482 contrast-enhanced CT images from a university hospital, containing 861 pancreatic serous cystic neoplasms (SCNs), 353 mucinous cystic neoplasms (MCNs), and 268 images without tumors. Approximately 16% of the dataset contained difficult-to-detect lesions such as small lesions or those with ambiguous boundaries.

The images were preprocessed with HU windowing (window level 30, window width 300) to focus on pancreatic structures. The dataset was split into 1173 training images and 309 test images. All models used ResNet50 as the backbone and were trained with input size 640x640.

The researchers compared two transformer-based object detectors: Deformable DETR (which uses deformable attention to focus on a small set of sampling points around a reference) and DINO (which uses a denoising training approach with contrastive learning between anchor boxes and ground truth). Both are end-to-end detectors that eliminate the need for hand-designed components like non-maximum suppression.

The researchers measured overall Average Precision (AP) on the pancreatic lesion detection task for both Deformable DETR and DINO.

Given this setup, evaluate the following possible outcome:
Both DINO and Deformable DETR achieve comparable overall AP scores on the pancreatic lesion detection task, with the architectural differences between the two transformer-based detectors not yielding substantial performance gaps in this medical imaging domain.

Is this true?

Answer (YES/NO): NO